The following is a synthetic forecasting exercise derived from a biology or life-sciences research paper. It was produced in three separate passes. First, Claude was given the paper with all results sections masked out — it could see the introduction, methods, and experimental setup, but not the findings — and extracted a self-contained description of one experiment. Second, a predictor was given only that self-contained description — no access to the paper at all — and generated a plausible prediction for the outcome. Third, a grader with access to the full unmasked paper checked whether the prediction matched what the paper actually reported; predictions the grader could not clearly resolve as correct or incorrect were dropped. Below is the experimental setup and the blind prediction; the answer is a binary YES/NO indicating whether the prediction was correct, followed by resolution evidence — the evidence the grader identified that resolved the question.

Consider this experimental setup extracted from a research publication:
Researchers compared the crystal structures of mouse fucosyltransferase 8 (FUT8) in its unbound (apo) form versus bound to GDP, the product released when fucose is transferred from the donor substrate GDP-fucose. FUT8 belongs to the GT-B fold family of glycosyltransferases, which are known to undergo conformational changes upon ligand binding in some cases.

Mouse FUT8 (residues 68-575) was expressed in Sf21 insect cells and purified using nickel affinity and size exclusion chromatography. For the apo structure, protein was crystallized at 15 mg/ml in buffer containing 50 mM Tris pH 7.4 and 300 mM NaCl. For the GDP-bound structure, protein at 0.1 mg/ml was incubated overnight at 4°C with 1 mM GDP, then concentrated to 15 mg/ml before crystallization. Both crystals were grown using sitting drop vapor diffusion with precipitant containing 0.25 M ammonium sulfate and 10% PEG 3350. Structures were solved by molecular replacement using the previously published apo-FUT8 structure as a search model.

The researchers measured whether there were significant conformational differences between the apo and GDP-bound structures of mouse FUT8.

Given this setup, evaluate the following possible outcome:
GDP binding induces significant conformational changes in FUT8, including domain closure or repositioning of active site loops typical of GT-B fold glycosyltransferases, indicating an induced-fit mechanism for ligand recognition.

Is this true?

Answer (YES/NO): NO